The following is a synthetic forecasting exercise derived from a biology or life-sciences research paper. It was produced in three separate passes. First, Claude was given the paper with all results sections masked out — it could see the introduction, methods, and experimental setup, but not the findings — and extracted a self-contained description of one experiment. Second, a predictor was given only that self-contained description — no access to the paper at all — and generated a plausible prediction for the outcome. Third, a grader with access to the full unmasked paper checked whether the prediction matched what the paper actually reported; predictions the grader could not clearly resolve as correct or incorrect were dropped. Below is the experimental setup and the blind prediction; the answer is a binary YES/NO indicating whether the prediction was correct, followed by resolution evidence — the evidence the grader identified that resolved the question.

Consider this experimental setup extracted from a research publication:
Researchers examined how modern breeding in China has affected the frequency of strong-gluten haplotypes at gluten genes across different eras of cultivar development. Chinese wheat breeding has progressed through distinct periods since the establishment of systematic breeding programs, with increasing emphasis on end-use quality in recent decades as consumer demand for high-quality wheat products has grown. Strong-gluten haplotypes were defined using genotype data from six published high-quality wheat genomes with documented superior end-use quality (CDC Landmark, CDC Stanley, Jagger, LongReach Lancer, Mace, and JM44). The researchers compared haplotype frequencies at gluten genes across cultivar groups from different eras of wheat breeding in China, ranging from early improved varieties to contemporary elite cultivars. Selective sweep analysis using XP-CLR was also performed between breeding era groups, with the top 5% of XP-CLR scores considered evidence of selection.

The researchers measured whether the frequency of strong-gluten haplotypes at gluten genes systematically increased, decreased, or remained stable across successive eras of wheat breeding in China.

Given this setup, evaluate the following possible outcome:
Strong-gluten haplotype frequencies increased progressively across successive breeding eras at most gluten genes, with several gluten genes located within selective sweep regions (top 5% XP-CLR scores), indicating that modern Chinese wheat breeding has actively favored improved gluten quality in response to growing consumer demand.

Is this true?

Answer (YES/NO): NO